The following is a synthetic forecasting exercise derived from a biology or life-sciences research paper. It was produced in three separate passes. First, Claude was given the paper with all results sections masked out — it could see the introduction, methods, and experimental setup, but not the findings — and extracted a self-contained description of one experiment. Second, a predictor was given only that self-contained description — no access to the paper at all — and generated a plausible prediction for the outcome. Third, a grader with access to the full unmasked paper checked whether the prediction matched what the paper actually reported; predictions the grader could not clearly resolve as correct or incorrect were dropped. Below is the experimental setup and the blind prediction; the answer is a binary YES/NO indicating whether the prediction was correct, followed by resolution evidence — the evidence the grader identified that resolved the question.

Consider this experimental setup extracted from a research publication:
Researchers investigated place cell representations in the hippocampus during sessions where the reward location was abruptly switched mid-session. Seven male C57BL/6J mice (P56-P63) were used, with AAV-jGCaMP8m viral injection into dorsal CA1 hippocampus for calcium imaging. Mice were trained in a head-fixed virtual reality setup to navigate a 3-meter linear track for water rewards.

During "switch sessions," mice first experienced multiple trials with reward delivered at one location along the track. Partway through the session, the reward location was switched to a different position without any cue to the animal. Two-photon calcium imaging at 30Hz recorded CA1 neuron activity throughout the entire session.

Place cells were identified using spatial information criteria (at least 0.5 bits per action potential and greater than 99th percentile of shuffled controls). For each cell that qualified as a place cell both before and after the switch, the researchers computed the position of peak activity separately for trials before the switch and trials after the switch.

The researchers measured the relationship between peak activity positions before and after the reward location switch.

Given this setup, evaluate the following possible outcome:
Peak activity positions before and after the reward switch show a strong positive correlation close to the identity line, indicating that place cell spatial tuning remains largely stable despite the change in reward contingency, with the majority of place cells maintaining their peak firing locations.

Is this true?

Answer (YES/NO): NO